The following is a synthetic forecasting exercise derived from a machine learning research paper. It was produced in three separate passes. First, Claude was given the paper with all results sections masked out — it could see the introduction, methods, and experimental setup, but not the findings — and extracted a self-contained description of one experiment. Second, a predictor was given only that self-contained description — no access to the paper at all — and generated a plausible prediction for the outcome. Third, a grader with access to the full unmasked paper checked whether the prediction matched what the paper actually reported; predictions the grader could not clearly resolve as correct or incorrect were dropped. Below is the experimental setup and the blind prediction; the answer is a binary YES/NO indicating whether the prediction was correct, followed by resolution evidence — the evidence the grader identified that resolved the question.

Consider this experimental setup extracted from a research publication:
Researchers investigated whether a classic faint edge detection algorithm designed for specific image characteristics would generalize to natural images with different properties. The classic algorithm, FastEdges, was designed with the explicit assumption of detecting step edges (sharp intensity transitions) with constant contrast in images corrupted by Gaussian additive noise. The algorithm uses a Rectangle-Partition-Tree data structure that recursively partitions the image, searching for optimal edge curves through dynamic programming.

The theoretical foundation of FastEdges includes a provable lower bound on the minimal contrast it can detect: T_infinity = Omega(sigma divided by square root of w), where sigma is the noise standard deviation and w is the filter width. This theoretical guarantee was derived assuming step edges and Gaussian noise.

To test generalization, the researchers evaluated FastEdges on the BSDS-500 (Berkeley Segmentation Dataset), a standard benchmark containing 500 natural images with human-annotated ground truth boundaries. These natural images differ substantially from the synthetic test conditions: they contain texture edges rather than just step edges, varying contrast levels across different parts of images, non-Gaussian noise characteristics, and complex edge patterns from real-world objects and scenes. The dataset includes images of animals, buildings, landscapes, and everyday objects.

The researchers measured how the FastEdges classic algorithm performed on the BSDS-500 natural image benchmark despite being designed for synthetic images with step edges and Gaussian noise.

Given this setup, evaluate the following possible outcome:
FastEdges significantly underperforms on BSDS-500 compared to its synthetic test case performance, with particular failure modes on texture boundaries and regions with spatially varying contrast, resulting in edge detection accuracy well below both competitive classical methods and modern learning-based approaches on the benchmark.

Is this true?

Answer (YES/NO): NO